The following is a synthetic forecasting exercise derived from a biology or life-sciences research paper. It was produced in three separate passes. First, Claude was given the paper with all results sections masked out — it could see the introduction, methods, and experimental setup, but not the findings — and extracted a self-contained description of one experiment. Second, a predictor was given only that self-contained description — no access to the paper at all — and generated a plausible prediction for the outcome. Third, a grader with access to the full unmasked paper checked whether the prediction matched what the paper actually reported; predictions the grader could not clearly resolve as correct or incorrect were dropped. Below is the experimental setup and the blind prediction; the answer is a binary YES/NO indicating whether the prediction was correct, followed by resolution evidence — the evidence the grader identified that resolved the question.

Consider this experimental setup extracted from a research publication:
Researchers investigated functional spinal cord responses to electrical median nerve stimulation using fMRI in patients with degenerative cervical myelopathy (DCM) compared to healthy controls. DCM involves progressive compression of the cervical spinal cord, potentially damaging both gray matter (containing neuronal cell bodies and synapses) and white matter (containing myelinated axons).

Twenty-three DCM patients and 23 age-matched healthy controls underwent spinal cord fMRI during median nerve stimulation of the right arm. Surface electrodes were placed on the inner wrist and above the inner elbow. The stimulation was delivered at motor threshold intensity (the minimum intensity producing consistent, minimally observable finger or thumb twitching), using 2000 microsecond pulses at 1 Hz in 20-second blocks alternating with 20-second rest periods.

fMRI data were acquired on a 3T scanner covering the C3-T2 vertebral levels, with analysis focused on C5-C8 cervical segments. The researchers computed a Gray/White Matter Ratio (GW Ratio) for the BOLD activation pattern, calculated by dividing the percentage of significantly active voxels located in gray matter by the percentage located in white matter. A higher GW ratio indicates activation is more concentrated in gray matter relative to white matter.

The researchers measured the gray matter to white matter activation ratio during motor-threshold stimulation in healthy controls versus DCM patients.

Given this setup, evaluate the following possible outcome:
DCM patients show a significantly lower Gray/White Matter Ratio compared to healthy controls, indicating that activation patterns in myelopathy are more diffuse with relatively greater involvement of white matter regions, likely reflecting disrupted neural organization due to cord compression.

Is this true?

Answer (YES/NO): YES